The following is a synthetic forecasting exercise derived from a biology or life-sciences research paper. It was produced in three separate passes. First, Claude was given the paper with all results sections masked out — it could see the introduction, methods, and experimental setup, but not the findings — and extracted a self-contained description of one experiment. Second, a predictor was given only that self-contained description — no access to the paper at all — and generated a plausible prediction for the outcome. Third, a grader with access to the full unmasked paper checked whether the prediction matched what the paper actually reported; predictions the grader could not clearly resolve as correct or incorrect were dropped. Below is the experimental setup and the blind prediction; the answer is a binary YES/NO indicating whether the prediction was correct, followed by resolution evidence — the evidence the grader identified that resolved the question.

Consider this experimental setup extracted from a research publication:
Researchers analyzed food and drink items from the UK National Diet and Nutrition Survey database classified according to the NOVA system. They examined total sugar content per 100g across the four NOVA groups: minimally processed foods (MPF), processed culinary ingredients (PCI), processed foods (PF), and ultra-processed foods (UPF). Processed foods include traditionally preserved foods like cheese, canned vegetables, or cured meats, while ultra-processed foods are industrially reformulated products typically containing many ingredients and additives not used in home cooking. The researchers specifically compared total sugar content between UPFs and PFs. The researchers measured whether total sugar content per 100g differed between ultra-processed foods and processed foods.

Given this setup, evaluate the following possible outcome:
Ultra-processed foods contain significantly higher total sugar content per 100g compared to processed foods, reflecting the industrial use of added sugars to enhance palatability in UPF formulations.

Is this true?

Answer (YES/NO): YES